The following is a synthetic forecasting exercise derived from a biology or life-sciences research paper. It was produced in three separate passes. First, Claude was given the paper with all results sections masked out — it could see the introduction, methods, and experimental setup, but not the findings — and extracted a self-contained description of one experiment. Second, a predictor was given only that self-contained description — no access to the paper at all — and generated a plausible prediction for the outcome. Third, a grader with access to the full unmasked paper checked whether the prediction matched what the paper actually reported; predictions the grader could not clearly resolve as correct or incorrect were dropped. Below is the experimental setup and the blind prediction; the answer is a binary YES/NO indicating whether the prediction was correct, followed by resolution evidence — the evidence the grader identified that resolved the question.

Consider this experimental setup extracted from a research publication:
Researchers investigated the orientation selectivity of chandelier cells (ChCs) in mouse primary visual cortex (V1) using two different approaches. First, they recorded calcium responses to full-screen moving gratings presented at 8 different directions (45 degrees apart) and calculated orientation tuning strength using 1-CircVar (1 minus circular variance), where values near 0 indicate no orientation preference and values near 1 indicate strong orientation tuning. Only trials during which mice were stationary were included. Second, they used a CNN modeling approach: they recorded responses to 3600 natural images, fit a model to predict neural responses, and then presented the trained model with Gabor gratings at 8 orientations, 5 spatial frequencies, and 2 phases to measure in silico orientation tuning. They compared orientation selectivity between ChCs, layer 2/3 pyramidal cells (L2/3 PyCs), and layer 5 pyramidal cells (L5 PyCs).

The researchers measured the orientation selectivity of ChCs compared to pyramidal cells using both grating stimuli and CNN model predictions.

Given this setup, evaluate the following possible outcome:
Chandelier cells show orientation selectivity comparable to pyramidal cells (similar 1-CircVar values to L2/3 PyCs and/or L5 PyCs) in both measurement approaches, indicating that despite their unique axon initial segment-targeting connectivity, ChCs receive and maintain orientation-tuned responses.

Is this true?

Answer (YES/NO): NO